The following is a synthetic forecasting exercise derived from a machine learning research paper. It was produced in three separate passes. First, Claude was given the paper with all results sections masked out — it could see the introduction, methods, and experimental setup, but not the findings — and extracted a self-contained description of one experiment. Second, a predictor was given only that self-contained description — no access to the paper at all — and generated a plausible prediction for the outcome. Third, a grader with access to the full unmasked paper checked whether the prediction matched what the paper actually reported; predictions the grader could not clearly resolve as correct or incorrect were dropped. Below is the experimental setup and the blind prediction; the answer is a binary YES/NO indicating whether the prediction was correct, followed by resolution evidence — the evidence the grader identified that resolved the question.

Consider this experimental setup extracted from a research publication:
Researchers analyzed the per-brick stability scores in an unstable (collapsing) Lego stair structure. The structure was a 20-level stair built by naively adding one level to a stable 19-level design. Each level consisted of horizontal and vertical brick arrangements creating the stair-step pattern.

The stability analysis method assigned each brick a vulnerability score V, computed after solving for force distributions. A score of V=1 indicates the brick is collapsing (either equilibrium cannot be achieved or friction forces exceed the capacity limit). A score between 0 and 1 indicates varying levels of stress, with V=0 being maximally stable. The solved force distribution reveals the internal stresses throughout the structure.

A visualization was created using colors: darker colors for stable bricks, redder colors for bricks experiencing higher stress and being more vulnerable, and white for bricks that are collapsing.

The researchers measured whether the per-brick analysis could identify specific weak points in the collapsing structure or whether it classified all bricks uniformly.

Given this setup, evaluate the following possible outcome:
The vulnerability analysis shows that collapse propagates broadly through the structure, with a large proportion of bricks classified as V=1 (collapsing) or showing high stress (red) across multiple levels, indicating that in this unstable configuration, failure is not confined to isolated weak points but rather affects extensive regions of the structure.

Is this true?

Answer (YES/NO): NO